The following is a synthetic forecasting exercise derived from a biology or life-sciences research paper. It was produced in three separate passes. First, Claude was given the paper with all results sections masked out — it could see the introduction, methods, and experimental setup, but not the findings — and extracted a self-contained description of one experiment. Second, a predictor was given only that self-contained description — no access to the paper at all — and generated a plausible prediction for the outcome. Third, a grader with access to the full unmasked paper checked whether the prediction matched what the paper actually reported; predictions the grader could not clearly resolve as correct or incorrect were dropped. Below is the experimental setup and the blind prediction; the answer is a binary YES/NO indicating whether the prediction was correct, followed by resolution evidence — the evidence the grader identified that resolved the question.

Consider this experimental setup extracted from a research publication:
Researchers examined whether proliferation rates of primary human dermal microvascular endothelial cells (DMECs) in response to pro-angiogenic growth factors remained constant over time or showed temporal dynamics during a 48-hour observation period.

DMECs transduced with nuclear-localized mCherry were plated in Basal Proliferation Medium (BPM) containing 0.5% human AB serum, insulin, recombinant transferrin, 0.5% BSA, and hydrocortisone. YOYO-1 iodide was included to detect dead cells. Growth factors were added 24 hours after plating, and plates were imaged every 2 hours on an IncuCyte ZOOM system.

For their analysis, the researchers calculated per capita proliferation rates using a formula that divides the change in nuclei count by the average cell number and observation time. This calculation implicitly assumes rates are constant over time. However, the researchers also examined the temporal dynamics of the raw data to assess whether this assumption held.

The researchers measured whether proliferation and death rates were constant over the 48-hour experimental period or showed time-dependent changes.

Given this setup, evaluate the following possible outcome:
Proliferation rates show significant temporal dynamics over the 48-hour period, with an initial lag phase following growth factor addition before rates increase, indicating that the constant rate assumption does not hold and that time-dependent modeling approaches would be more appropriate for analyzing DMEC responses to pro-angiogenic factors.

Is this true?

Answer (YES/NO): YES